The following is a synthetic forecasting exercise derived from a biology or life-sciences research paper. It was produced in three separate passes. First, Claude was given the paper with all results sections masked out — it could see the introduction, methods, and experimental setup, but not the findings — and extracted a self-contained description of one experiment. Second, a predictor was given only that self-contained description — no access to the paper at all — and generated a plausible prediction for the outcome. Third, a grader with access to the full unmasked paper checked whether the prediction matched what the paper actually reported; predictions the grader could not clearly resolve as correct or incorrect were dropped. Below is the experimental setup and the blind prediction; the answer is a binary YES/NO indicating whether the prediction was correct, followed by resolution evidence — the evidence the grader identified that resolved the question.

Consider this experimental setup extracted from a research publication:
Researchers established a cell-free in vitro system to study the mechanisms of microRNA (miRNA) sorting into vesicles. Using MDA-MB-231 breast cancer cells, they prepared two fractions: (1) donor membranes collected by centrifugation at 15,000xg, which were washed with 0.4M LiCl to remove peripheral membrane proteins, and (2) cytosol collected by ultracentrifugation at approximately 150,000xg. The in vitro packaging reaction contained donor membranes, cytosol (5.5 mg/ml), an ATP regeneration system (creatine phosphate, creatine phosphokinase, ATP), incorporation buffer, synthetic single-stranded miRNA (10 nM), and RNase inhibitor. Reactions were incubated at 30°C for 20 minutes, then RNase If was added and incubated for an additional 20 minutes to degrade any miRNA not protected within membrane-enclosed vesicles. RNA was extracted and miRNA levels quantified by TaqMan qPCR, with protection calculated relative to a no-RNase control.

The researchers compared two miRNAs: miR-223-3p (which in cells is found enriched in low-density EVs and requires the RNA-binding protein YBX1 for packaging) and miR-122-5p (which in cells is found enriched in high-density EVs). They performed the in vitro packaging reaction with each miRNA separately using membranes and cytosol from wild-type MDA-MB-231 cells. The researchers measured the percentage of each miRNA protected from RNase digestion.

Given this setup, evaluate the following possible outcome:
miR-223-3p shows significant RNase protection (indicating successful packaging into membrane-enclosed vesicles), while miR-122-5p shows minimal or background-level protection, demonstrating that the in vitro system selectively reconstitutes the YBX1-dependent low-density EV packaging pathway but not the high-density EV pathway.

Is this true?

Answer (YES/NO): NO